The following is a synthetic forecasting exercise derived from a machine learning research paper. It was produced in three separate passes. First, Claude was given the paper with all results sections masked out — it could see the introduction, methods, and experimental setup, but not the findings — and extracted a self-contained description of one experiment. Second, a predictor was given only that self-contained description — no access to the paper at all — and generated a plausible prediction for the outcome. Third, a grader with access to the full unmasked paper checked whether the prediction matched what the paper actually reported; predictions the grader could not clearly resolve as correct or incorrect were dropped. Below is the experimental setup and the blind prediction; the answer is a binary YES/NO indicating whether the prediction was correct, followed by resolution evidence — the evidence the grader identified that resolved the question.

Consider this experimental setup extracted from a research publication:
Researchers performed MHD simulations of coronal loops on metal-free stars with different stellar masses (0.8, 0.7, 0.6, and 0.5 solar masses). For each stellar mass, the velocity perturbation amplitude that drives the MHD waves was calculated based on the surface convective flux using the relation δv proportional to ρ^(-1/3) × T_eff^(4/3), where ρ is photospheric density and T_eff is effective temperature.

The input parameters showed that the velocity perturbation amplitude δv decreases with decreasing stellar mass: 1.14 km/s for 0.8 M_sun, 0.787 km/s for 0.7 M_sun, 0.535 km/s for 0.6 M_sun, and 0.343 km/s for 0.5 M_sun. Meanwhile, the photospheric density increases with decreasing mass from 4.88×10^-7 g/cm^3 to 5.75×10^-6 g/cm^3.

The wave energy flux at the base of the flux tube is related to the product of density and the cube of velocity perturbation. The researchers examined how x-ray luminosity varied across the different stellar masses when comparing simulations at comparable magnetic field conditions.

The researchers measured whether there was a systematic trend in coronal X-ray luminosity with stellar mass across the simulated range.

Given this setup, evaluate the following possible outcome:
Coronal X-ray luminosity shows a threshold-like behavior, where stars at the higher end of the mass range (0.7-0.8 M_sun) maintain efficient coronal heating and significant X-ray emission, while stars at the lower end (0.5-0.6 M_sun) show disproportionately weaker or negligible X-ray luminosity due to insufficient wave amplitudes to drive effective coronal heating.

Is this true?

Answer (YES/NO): NO